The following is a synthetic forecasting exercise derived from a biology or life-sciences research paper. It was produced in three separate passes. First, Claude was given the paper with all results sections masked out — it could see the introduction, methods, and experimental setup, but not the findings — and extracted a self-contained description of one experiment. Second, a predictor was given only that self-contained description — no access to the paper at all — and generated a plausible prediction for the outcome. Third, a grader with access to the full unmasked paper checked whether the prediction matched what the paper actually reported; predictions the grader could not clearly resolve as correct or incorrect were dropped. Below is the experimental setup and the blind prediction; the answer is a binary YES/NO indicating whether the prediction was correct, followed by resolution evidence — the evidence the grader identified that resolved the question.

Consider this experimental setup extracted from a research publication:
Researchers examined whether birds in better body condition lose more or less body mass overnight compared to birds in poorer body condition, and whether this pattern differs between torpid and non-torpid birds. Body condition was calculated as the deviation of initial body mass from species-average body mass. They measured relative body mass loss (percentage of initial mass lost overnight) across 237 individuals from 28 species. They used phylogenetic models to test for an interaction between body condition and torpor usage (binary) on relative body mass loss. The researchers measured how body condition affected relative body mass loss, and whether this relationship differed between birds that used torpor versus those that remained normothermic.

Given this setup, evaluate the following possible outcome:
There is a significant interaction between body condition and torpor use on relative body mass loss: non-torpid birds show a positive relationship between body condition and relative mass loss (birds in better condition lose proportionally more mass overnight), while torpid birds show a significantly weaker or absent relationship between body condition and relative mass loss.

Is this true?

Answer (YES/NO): NO